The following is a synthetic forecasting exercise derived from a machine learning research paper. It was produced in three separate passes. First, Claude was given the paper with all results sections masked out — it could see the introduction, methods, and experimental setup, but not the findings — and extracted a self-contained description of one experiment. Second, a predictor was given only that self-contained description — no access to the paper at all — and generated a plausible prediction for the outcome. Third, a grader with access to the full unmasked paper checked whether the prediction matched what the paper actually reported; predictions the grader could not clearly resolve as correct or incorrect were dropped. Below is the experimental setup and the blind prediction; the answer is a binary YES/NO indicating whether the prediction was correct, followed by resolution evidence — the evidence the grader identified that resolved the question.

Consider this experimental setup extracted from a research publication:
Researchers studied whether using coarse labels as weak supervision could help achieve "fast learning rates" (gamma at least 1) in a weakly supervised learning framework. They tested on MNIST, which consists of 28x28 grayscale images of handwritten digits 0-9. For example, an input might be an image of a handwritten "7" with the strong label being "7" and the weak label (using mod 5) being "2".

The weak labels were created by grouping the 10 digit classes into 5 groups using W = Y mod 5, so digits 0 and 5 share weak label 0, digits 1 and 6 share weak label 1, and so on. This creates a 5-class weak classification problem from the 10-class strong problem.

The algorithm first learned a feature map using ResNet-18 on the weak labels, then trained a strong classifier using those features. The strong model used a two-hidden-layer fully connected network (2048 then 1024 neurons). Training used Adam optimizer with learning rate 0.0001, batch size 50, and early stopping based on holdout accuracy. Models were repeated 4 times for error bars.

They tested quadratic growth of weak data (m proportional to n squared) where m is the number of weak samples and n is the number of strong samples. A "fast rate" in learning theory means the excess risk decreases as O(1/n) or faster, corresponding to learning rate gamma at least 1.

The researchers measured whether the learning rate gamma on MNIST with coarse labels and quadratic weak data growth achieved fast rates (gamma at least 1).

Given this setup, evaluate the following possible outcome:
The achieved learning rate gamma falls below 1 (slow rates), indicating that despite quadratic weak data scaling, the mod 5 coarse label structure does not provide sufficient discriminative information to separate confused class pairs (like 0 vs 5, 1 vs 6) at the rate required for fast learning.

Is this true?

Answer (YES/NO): NO